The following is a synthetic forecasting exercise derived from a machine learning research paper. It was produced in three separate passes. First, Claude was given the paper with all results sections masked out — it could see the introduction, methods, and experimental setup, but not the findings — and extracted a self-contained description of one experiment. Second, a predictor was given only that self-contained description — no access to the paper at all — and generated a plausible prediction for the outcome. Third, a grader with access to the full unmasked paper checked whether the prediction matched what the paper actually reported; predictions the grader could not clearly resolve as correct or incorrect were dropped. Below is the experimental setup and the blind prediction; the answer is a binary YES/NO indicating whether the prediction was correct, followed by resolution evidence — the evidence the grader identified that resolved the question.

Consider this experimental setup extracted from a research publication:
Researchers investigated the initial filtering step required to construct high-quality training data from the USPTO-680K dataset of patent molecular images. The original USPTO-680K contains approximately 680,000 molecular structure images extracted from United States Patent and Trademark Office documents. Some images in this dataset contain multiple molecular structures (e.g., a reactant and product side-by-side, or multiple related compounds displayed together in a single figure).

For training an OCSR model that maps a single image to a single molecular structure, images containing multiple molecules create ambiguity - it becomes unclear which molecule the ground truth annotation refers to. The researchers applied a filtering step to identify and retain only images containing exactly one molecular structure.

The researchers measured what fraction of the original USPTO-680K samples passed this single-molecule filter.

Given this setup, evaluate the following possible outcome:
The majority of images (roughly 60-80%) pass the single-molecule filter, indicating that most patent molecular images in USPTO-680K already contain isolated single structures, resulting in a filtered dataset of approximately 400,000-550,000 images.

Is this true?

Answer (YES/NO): NO